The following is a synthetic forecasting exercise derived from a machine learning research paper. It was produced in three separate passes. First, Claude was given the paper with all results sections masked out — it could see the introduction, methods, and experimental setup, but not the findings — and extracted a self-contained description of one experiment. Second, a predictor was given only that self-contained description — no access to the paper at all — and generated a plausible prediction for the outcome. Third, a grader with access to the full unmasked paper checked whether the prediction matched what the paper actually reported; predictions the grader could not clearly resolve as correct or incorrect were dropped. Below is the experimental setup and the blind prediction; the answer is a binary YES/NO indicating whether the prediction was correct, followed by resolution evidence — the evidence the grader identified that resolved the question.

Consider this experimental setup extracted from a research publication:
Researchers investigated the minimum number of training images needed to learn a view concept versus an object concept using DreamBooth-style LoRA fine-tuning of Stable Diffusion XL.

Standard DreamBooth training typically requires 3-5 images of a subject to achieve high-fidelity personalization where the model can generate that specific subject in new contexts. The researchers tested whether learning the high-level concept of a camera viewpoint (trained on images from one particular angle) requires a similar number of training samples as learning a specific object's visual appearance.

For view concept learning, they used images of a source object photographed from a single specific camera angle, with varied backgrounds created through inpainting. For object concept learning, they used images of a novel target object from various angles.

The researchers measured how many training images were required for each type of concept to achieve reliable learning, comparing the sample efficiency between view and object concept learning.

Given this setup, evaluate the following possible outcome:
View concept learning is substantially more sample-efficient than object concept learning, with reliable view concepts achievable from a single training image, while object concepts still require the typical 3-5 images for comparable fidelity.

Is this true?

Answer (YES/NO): YES